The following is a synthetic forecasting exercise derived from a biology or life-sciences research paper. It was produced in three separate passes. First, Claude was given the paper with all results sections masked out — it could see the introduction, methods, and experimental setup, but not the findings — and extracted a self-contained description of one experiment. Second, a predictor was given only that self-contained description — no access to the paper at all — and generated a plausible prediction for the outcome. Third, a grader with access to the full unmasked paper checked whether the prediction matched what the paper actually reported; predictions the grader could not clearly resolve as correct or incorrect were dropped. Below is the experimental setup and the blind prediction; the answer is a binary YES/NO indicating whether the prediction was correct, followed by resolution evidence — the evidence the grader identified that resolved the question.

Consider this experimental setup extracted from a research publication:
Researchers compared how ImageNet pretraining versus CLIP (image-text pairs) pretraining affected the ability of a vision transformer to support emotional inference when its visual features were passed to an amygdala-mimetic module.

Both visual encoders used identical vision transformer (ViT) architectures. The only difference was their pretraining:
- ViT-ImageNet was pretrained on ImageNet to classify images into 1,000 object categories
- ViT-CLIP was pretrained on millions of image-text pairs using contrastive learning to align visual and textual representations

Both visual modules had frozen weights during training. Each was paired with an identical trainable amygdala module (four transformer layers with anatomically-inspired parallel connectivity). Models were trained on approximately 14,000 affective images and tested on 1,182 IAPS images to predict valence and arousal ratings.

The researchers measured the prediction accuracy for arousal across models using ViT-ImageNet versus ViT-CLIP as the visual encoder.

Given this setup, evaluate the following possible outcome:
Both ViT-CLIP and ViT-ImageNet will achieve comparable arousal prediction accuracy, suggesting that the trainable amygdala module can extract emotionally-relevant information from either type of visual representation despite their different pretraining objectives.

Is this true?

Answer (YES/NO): NO